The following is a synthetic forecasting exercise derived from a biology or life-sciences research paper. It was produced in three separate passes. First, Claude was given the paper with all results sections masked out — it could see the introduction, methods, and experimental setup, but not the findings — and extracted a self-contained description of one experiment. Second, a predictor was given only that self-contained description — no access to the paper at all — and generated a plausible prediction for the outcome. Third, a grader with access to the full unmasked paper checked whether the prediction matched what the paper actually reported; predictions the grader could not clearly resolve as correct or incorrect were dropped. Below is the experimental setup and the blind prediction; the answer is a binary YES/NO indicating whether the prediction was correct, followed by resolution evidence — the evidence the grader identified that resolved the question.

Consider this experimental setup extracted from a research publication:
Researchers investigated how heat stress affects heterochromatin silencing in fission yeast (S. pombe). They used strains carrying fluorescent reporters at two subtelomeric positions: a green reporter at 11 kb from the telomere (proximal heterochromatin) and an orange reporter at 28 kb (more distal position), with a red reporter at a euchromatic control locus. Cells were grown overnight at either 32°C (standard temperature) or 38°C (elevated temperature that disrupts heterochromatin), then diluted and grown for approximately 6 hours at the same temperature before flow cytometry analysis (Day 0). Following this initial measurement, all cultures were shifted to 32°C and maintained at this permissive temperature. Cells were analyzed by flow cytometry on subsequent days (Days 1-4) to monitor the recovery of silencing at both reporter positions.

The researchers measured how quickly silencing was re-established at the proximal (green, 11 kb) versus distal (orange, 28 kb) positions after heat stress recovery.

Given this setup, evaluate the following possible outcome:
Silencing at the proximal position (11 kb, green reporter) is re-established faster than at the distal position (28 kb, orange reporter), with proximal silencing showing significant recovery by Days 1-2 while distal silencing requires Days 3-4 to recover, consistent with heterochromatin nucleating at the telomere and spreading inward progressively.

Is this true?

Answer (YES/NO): NO